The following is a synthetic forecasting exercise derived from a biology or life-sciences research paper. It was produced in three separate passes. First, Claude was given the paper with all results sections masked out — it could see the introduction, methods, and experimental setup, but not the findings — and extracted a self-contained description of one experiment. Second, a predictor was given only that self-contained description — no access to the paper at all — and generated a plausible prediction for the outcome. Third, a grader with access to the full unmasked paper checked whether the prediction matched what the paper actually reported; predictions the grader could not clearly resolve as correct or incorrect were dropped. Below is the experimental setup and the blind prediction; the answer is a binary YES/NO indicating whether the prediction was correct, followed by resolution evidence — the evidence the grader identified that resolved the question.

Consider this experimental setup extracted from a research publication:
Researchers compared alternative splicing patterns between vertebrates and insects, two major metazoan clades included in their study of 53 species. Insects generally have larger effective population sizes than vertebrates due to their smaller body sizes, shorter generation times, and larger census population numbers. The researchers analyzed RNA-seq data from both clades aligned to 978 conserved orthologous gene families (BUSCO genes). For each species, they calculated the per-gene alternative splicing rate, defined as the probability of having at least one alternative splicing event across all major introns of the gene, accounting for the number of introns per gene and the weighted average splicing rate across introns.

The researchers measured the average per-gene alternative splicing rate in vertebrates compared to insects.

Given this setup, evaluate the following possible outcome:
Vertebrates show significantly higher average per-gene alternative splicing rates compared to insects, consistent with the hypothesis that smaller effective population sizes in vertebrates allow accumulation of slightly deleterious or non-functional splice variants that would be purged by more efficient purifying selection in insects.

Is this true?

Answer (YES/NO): YES